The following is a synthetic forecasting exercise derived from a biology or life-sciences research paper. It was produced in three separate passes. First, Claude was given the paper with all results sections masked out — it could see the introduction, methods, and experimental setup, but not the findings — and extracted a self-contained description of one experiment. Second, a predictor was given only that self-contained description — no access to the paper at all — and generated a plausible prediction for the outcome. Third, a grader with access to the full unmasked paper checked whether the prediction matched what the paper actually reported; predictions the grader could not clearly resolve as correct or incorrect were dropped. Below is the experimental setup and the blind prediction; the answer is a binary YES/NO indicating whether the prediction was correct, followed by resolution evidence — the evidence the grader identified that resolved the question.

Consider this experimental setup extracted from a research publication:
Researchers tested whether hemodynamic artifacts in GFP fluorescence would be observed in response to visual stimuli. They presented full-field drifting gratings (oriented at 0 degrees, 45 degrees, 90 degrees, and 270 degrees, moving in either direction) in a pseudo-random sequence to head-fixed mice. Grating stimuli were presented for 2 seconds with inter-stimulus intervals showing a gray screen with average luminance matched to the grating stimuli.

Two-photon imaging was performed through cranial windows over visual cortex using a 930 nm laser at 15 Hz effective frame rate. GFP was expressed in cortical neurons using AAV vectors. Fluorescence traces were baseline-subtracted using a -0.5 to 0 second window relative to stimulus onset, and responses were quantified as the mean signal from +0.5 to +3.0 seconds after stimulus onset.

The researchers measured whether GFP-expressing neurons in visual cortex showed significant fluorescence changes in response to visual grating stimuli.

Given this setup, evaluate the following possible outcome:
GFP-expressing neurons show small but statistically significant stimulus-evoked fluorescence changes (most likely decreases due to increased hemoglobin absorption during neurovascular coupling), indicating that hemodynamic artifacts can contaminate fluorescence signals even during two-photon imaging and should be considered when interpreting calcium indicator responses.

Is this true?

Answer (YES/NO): YES